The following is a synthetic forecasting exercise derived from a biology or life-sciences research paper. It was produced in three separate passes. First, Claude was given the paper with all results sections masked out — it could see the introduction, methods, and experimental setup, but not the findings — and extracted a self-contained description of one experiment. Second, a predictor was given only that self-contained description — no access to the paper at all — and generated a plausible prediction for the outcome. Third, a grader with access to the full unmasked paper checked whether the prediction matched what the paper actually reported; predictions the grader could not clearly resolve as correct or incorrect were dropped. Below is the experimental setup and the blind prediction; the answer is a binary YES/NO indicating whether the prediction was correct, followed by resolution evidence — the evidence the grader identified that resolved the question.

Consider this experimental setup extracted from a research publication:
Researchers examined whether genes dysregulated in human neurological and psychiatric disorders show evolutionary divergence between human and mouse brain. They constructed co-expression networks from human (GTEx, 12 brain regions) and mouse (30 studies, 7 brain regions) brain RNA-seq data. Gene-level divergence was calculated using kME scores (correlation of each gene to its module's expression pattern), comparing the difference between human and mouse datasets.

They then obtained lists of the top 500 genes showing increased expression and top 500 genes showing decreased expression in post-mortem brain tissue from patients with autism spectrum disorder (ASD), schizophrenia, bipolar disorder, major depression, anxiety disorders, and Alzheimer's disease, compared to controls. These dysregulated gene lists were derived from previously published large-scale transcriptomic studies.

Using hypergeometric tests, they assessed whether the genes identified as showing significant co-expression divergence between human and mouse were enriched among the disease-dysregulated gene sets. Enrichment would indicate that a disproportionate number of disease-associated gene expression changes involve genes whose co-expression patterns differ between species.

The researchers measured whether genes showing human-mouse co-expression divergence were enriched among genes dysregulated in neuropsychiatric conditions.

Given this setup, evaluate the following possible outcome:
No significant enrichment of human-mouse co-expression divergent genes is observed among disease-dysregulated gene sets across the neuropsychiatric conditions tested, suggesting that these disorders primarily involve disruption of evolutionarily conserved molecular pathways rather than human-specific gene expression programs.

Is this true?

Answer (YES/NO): NO